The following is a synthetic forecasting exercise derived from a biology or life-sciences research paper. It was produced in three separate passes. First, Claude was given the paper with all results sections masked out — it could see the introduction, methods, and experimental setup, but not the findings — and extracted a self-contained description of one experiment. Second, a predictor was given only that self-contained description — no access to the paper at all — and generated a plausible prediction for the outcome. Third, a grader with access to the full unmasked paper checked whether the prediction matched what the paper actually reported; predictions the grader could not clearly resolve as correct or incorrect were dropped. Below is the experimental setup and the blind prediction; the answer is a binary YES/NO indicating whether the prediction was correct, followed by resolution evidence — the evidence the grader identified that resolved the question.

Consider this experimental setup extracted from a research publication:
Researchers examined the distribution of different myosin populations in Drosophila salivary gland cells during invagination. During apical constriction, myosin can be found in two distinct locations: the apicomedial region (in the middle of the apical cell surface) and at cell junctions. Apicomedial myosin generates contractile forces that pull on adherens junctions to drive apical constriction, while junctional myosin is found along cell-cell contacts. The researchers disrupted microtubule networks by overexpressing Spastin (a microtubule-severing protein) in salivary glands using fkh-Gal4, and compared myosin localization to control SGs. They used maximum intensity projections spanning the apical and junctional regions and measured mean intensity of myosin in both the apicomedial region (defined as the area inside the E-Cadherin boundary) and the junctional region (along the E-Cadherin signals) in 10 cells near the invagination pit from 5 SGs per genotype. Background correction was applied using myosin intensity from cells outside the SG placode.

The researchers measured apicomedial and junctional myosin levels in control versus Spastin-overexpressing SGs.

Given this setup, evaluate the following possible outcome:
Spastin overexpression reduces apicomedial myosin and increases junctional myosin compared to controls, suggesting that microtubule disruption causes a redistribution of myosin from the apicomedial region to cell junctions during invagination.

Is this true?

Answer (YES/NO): NO